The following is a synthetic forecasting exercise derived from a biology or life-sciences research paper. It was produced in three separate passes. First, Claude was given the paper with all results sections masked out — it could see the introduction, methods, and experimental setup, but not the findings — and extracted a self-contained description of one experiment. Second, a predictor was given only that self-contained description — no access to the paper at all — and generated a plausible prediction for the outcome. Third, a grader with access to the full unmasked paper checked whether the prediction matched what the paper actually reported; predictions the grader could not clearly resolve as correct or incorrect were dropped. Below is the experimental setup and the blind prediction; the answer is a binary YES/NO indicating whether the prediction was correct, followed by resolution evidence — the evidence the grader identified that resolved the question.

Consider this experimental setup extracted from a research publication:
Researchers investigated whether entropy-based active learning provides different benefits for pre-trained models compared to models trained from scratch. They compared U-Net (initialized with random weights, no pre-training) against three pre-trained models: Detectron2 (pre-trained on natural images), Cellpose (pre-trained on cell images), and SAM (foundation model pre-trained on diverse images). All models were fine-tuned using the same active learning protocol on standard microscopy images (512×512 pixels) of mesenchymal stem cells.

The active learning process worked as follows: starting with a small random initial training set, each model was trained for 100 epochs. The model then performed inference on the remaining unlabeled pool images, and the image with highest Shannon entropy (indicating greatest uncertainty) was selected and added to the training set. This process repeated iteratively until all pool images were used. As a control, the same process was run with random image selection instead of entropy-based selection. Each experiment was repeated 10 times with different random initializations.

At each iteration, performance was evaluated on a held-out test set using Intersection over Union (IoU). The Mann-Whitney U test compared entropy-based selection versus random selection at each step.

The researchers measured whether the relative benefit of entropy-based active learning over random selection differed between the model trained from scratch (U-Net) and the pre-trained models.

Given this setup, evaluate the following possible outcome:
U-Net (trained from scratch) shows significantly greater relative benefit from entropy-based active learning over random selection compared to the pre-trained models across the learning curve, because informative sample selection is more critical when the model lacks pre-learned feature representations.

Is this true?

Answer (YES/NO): NO